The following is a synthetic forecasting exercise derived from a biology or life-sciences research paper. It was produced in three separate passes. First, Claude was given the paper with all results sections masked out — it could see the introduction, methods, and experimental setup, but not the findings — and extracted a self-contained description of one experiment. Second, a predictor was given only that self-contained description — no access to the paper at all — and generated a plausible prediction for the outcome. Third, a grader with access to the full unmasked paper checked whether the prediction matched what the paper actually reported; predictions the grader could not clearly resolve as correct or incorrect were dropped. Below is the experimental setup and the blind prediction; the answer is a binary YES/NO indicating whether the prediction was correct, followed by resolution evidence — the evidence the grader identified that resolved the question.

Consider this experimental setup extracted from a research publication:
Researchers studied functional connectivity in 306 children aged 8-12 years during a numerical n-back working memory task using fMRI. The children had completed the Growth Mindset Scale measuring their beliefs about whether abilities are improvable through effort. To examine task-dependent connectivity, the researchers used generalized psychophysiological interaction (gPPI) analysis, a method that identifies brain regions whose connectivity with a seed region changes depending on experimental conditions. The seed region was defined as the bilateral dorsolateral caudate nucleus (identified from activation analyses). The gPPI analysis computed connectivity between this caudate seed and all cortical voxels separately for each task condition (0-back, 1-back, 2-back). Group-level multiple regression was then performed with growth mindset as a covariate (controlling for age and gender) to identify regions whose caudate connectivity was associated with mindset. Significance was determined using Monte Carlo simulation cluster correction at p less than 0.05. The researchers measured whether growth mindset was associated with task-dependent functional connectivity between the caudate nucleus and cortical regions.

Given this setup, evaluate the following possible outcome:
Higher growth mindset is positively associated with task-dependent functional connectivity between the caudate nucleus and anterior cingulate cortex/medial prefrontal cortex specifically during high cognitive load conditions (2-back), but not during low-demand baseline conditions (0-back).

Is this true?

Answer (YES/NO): NO